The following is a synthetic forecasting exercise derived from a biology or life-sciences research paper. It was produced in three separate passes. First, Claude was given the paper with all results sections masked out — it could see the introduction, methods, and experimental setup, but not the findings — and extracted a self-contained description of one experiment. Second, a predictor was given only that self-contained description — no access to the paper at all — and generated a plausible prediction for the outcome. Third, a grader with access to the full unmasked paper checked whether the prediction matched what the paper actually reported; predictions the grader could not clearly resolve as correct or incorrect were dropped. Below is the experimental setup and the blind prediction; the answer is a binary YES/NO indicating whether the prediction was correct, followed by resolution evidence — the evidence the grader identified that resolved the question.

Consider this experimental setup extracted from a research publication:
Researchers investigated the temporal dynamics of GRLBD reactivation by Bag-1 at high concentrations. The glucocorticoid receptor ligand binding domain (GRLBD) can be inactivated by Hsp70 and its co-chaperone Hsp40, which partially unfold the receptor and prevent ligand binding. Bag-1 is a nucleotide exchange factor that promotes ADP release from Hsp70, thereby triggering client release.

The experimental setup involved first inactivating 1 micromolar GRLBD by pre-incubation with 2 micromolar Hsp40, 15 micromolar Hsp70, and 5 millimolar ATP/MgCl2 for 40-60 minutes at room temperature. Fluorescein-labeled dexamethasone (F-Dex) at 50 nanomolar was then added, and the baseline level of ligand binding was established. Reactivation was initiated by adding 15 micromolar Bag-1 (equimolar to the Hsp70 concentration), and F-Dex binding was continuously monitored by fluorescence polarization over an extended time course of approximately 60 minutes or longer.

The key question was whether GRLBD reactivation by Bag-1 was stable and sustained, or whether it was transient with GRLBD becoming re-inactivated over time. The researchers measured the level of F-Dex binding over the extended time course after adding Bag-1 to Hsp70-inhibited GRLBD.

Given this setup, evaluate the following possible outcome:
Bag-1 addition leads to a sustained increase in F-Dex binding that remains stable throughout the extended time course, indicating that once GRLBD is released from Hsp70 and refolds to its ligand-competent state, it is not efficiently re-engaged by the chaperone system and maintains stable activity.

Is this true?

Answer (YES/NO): NO